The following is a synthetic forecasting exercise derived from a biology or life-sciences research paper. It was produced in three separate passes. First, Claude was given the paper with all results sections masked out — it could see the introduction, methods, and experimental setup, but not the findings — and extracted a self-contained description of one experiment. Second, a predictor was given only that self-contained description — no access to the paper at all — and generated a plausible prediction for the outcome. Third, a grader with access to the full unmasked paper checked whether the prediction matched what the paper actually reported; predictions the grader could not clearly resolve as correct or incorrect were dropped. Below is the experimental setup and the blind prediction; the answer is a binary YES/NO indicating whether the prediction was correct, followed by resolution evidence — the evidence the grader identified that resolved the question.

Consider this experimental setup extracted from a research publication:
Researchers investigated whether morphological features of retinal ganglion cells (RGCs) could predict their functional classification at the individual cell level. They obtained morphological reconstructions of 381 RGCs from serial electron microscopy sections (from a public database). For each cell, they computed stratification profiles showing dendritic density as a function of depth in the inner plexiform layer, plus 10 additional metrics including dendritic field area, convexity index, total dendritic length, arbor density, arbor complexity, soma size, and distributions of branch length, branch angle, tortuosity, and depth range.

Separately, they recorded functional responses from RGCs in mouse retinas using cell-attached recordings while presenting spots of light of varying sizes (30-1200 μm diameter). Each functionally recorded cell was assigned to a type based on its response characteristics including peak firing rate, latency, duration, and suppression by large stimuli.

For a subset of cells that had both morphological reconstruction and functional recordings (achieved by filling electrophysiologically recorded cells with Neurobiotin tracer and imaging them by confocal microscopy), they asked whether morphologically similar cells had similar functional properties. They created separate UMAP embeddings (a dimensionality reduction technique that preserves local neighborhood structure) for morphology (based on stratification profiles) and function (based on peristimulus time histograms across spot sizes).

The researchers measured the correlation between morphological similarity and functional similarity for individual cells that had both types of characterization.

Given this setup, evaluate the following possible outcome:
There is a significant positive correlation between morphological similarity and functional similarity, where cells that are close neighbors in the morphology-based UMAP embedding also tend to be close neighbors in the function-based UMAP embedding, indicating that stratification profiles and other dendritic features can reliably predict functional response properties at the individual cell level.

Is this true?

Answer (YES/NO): NO